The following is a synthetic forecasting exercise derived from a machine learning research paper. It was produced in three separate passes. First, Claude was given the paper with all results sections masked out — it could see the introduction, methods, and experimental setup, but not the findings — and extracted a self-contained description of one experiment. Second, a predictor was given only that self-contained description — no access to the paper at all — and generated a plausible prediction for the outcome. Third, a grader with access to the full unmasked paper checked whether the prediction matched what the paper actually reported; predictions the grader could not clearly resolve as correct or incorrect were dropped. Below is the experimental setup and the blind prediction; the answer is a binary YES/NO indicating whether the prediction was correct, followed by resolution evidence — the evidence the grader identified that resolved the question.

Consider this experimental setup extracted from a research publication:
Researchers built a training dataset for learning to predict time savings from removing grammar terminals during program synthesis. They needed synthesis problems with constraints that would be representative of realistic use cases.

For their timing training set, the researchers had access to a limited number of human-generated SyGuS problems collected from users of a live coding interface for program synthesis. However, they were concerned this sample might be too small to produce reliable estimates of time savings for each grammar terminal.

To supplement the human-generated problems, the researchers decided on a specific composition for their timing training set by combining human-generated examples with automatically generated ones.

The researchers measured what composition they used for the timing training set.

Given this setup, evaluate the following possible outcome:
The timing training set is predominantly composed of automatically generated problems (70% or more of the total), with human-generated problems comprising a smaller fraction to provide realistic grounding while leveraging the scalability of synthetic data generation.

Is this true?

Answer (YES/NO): NO